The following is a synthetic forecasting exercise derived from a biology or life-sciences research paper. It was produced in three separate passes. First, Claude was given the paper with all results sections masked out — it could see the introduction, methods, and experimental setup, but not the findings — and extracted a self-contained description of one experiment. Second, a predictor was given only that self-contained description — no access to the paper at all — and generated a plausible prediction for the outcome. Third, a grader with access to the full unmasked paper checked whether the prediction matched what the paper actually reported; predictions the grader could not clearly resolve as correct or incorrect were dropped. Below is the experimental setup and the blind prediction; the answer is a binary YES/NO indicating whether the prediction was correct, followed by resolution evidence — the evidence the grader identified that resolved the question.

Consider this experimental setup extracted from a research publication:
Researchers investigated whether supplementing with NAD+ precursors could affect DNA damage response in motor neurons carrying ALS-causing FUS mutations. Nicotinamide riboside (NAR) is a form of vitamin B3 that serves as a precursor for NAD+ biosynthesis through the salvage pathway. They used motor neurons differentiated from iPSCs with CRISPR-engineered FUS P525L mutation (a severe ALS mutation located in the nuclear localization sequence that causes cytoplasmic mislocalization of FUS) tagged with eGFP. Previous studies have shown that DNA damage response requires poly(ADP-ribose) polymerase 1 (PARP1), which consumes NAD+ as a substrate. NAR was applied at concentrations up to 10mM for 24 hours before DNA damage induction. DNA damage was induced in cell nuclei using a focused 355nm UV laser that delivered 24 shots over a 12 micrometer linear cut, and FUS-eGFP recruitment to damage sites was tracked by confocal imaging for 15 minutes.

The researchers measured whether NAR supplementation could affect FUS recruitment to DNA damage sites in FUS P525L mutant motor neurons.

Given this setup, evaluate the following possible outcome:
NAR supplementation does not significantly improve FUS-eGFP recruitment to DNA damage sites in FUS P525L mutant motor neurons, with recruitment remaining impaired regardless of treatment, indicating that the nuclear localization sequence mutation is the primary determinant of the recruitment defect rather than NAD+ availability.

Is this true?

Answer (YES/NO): NO